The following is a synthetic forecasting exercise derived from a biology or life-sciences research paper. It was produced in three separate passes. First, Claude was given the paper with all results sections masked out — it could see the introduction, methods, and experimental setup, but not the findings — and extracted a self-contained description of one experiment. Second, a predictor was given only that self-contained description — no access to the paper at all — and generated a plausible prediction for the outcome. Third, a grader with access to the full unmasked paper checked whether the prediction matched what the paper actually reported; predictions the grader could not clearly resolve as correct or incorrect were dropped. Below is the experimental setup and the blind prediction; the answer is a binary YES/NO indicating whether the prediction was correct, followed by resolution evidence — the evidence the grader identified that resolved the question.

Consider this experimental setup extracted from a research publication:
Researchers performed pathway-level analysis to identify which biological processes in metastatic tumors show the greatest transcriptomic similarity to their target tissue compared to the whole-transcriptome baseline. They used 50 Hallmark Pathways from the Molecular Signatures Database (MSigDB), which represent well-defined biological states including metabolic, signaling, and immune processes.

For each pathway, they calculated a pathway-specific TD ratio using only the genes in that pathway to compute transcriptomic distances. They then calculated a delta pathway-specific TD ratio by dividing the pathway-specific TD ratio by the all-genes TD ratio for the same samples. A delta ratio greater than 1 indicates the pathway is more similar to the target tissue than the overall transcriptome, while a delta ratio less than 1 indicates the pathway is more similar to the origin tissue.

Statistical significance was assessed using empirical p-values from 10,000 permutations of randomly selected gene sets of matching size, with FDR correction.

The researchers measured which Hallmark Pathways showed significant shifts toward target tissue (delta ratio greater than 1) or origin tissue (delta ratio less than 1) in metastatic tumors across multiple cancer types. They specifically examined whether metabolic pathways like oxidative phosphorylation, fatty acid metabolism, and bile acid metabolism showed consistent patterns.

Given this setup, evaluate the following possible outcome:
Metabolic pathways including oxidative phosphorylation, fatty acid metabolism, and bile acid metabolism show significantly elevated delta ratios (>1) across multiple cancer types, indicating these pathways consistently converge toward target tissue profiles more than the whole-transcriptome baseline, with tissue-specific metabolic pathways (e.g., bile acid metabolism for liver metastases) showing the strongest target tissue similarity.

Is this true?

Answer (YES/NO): NO